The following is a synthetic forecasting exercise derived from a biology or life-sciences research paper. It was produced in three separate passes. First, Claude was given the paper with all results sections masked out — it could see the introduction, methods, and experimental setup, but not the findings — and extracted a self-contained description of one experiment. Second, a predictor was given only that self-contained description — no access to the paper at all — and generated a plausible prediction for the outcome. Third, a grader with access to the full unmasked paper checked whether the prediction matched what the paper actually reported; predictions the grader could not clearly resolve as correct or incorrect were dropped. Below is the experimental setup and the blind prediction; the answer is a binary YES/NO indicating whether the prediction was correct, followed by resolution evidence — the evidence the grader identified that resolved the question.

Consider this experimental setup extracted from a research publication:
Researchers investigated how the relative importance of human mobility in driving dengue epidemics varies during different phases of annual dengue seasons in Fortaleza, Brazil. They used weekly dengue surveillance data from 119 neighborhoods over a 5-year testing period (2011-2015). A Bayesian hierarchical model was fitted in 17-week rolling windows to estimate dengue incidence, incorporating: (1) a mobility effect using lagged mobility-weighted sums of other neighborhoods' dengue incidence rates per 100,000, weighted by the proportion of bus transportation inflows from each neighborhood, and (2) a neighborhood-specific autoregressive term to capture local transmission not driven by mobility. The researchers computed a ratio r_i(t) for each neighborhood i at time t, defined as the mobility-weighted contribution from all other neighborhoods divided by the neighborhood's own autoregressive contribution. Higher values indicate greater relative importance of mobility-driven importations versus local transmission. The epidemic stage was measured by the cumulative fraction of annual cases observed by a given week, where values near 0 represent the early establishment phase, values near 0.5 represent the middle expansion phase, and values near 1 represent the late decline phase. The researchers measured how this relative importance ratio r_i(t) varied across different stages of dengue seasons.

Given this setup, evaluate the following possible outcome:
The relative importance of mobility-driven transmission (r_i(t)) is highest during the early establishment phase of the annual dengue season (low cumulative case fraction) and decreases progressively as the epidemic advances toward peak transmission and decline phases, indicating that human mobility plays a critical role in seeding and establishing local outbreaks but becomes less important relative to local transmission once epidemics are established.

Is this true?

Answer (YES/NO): NO